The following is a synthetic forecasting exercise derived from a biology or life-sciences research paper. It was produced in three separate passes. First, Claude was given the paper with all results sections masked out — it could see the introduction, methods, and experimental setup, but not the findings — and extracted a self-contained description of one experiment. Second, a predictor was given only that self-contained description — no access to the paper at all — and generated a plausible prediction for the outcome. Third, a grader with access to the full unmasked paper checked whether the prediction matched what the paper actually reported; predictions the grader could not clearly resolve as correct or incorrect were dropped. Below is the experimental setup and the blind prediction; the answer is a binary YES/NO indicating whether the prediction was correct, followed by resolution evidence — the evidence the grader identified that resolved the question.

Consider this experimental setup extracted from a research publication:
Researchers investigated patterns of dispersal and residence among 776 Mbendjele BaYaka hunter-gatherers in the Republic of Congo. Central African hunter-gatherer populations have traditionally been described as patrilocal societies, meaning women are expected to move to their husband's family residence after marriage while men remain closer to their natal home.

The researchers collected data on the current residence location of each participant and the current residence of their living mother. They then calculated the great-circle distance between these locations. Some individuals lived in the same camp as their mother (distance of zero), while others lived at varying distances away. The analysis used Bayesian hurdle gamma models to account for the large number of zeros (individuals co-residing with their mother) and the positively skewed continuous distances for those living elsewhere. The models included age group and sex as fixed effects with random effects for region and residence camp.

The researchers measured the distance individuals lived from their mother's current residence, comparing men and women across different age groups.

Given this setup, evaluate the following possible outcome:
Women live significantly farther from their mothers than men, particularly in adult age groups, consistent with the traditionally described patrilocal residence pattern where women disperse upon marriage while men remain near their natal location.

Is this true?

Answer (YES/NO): NO